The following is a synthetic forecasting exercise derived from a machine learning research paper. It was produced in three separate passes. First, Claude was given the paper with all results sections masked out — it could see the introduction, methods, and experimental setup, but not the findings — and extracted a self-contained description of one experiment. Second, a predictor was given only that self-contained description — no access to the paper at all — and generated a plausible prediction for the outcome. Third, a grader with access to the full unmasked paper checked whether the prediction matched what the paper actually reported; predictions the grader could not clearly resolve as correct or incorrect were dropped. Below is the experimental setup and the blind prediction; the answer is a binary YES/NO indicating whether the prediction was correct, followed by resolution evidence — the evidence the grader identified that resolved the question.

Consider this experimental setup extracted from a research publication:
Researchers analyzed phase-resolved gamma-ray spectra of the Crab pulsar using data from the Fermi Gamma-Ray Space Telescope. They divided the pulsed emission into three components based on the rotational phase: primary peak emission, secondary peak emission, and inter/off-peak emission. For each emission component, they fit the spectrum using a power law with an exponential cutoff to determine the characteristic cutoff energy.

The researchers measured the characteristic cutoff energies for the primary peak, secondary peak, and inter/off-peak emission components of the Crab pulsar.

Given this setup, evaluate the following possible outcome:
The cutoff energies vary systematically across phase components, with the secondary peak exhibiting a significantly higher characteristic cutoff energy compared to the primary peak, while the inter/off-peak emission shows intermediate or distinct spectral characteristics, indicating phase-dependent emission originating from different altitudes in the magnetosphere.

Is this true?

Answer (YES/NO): YES